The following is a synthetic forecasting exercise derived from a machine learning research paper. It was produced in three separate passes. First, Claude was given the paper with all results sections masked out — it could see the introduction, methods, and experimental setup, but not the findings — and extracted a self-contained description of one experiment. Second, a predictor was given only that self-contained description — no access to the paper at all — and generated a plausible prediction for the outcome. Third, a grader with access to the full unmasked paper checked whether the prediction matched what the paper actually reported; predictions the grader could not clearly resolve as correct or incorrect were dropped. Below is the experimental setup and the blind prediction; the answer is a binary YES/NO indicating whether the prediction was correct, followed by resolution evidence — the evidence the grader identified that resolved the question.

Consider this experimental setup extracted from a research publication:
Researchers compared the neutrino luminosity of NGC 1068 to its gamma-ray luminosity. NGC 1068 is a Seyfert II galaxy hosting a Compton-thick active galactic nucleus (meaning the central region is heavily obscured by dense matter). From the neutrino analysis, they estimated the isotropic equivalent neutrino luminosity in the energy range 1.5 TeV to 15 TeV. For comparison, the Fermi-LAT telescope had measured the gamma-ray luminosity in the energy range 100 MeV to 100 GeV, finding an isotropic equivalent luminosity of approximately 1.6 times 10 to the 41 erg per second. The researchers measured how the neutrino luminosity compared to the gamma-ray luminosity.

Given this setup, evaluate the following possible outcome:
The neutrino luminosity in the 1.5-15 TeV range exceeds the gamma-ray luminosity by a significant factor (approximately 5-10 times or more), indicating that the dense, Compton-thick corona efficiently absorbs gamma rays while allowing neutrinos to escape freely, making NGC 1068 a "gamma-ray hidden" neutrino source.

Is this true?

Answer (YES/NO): YES